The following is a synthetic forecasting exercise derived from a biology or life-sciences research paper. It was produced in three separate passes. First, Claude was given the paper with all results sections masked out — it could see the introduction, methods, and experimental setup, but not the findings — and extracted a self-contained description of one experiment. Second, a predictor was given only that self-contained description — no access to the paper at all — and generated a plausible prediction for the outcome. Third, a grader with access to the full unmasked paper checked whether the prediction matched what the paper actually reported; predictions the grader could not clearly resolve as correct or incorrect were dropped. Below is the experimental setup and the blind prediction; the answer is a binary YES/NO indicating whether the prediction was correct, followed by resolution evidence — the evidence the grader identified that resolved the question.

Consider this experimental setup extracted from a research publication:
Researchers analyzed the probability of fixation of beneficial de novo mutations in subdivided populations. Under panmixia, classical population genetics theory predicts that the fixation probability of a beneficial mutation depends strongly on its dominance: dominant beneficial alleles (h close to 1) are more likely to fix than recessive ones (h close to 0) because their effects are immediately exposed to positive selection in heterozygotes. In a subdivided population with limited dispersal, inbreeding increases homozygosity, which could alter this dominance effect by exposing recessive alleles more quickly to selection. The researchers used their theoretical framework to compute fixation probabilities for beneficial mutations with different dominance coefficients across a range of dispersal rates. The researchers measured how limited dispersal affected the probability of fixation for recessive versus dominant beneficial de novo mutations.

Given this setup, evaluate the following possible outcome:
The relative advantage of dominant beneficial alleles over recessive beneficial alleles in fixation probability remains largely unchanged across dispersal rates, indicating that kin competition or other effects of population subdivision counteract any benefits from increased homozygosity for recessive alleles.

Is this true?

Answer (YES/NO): NO